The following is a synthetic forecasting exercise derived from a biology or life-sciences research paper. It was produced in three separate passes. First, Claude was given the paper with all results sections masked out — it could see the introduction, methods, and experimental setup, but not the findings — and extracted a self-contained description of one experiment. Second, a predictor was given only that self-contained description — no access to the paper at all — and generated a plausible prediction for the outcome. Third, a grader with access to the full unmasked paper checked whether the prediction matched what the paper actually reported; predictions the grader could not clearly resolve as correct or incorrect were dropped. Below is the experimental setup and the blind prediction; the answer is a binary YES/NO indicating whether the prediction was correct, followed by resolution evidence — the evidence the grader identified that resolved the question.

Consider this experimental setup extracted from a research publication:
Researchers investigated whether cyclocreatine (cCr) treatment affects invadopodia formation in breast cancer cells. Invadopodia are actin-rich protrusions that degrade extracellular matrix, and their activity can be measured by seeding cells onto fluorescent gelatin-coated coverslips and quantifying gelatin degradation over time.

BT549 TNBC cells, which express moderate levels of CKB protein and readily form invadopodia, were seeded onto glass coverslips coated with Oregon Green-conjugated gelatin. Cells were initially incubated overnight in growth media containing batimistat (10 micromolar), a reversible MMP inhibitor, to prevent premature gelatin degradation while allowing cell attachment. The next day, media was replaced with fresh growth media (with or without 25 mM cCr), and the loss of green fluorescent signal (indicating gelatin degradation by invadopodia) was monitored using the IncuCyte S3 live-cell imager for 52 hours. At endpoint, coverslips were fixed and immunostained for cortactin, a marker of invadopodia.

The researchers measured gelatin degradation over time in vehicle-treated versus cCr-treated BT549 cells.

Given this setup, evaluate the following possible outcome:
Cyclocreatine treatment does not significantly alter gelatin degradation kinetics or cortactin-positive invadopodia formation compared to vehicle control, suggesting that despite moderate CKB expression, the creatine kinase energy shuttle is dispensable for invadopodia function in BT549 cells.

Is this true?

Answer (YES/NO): NO